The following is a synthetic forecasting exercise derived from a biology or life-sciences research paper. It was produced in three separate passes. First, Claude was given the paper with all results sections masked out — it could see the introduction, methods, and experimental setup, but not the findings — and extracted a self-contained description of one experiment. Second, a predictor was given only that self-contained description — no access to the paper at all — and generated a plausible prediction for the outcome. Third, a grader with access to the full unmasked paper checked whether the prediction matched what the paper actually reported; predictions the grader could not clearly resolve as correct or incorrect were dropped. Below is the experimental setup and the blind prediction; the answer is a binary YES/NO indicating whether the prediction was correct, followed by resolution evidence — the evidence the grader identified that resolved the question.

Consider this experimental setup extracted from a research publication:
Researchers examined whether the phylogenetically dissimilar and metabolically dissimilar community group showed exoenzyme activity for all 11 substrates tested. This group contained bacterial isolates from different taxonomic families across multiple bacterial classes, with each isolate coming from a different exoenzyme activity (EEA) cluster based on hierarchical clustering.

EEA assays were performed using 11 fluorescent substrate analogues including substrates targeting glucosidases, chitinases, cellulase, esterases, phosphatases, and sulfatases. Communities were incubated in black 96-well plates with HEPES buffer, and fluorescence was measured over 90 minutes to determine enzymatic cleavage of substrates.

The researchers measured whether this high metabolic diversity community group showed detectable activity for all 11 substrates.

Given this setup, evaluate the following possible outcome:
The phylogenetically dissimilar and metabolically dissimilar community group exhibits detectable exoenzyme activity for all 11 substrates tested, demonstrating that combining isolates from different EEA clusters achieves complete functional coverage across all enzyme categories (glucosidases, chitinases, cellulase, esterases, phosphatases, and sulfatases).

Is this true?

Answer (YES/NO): NO